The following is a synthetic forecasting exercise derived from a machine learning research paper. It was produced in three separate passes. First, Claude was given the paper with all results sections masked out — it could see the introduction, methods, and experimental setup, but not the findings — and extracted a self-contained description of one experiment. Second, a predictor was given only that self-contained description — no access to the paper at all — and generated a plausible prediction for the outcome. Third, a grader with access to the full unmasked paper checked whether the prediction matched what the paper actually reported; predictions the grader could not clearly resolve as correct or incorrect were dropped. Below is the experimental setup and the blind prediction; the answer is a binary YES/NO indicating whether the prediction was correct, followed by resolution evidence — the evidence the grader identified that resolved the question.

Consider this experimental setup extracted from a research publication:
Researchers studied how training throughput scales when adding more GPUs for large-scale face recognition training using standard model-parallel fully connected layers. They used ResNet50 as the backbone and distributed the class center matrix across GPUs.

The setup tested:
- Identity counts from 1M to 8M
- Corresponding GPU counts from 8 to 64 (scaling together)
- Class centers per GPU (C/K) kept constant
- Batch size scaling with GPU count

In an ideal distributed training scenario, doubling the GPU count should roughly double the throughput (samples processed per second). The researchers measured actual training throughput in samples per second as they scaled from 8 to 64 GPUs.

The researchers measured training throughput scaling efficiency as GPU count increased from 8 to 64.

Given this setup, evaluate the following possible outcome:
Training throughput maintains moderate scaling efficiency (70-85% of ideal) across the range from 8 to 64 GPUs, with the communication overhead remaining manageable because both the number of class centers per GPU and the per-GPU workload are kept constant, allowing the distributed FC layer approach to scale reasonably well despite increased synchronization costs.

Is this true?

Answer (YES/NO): NO